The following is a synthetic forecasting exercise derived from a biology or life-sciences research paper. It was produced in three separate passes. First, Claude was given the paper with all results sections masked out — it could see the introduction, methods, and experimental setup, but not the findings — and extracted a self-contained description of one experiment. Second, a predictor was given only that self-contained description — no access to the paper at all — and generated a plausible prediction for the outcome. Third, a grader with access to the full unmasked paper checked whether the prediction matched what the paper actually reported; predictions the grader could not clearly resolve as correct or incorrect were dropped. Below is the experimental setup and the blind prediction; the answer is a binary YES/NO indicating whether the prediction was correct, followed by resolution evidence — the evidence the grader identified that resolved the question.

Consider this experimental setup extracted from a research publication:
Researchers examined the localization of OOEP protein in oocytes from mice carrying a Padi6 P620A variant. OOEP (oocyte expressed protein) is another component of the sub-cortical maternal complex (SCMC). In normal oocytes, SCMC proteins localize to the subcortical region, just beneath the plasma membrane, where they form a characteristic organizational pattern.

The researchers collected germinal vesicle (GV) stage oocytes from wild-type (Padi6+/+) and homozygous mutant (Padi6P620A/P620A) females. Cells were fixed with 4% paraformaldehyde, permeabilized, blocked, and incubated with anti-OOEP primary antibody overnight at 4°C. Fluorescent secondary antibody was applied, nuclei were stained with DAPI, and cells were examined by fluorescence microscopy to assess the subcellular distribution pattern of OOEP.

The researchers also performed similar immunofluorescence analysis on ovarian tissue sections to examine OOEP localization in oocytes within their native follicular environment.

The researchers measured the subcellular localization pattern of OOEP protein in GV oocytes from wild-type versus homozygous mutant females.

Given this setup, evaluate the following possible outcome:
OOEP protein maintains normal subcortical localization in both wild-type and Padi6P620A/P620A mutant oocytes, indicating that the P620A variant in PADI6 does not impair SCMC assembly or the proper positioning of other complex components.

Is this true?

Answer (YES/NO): NO